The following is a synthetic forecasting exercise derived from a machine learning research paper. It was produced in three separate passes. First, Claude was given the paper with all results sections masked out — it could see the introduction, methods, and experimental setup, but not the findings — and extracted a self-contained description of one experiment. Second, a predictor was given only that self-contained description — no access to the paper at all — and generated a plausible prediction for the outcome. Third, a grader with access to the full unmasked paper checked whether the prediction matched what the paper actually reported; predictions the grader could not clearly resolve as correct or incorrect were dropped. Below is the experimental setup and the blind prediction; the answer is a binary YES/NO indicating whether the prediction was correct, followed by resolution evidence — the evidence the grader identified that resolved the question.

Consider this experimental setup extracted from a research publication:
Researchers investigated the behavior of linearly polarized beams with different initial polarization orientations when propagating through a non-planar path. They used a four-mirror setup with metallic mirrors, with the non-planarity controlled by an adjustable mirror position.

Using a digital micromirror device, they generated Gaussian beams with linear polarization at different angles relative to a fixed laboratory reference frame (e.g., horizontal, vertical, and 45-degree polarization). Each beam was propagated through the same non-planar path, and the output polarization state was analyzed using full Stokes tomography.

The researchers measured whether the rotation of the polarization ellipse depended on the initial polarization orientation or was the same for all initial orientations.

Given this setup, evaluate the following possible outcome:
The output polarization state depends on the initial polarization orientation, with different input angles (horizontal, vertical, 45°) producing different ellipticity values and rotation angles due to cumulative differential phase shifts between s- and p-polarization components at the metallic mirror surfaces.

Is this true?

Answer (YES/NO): NO